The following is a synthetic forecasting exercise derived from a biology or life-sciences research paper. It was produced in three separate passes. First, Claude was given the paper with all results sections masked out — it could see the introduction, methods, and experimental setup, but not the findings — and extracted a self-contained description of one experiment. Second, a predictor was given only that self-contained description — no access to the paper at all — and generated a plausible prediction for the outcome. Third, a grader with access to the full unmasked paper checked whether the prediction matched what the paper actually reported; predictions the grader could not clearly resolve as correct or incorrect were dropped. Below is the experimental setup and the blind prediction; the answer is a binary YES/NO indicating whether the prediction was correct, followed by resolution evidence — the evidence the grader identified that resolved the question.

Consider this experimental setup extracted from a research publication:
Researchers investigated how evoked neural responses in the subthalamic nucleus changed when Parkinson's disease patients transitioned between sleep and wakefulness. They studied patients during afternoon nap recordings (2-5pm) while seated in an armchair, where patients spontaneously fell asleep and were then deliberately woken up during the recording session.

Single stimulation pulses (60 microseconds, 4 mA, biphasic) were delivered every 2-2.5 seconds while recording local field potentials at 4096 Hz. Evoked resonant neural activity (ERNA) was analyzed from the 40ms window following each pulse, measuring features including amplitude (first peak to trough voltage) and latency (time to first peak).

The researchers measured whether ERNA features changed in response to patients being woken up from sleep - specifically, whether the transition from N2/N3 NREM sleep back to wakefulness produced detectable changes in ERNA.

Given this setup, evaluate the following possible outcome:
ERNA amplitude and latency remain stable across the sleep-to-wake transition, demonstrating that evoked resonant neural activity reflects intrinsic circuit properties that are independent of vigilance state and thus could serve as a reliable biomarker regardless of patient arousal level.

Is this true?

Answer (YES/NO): NO